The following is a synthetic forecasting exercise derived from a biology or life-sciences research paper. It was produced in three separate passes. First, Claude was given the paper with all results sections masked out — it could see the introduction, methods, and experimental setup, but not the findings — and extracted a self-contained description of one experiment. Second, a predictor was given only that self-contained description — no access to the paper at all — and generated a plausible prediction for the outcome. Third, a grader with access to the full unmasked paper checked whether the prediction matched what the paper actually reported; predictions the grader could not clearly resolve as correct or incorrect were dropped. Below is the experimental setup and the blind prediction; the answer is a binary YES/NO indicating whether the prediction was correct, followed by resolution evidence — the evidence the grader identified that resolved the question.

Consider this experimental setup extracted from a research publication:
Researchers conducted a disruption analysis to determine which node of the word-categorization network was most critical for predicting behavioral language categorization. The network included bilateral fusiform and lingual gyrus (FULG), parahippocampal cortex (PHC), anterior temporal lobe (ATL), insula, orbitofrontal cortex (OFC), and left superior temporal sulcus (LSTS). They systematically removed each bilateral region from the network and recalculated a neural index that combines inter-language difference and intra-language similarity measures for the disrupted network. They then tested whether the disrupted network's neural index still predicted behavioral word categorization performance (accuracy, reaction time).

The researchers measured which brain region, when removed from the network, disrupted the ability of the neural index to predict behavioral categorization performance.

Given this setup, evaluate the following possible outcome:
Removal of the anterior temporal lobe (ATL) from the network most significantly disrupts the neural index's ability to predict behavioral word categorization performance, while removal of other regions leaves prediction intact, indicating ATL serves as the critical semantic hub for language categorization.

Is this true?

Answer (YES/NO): NO